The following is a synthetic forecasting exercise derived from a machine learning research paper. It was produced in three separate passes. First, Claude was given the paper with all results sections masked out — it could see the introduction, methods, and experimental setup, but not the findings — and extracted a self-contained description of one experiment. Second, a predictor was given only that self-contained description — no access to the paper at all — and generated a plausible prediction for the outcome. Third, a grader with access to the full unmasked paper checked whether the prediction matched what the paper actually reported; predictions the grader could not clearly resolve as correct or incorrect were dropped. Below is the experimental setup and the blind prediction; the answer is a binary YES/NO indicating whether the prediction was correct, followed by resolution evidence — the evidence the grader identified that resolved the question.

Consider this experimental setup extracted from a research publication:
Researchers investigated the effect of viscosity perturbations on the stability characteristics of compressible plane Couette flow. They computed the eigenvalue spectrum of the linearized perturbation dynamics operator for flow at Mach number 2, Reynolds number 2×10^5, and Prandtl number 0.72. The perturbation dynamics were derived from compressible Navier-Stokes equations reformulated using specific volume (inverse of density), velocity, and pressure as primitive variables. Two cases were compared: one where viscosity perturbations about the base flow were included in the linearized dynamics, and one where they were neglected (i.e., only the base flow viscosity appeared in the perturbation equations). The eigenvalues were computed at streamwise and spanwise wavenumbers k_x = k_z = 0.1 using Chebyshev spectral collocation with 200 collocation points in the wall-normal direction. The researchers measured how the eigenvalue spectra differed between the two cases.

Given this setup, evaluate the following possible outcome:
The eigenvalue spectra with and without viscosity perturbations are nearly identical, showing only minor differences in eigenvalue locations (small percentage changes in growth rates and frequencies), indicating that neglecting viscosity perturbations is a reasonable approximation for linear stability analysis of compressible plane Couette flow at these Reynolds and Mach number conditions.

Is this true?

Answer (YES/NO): YES